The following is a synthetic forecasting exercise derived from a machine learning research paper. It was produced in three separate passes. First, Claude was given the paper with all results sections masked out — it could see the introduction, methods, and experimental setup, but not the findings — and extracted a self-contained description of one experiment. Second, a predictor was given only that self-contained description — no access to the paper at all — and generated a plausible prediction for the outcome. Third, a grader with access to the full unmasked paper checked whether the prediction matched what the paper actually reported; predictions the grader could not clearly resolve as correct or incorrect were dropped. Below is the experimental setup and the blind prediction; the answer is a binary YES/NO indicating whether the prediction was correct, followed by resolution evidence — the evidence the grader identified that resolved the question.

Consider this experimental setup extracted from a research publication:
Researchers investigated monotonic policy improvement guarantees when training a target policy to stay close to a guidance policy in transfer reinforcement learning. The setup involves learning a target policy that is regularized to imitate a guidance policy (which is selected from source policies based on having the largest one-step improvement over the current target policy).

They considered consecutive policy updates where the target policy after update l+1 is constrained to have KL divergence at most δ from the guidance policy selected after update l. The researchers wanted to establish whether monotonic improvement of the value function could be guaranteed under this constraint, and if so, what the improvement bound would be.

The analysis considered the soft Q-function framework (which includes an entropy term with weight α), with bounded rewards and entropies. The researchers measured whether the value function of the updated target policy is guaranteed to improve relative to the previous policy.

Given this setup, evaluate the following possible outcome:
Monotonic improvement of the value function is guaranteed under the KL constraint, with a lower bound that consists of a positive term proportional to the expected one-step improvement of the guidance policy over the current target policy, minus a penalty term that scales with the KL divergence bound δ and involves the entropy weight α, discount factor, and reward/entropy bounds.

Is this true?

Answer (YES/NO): NO